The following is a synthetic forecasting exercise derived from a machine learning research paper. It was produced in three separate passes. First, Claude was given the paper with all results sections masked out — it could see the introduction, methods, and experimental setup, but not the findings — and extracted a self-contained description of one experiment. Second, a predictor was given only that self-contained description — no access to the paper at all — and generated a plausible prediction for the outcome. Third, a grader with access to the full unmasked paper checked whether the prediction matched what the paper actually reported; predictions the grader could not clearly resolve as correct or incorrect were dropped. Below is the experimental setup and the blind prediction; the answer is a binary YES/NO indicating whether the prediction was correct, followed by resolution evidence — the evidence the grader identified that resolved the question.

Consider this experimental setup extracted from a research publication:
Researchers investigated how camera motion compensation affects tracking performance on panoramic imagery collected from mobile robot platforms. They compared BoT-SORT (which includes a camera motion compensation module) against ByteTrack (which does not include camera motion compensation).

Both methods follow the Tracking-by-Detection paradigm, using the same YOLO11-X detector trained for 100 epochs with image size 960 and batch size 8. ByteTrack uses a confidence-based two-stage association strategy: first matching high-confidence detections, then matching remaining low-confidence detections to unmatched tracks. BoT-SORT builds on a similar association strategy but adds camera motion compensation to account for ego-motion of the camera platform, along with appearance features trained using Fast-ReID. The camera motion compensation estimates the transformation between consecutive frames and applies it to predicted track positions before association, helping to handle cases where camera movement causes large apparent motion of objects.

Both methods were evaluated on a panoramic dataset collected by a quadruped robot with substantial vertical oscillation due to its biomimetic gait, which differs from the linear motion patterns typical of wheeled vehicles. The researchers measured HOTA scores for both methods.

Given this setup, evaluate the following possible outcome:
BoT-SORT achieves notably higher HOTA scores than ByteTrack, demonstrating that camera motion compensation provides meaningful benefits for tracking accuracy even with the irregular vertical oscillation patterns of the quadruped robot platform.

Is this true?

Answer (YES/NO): NO